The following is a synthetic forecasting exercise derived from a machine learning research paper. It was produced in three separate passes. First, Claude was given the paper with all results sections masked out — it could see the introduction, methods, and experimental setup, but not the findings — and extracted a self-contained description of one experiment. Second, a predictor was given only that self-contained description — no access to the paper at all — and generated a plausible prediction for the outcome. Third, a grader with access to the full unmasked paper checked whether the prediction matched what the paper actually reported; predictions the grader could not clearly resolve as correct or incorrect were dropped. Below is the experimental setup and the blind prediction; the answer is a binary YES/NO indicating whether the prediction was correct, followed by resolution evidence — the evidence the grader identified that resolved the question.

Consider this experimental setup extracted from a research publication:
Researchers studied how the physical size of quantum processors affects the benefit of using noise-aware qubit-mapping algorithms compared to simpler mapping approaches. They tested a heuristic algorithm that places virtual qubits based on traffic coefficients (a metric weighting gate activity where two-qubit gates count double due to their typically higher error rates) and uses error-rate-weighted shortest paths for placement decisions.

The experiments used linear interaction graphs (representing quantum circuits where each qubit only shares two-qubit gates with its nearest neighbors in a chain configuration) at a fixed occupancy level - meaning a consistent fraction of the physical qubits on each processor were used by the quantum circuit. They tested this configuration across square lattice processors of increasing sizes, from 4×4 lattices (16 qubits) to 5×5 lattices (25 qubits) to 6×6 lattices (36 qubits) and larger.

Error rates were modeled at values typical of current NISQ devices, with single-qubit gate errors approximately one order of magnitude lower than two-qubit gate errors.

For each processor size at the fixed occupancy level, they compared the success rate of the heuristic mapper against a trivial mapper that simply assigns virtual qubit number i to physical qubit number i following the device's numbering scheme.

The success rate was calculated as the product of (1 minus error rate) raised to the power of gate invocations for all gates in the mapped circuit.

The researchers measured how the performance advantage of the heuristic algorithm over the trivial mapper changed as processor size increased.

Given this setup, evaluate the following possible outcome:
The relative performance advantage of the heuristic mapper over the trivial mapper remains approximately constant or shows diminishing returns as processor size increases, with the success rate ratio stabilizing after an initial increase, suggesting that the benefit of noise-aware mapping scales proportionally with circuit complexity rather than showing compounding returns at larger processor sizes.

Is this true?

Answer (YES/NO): NO